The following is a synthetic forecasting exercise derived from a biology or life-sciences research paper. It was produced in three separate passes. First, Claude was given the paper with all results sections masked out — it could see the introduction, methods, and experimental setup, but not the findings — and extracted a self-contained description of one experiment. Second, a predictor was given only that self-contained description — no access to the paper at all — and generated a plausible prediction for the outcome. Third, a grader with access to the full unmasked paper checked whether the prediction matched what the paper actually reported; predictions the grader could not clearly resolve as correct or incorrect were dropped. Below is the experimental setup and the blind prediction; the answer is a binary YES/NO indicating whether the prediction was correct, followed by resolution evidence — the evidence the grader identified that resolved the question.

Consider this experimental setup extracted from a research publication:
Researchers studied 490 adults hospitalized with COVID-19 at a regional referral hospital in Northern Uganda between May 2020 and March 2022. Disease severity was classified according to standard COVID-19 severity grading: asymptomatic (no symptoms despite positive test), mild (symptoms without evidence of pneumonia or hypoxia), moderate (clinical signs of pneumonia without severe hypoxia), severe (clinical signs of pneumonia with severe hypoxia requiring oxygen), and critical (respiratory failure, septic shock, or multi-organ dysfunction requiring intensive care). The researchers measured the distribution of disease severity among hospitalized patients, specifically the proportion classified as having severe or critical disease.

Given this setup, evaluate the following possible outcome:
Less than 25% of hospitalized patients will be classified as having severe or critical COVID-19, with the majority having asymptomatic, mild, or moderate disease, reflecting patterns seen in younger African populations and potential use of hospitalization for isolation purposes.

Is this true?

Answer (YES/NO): NO